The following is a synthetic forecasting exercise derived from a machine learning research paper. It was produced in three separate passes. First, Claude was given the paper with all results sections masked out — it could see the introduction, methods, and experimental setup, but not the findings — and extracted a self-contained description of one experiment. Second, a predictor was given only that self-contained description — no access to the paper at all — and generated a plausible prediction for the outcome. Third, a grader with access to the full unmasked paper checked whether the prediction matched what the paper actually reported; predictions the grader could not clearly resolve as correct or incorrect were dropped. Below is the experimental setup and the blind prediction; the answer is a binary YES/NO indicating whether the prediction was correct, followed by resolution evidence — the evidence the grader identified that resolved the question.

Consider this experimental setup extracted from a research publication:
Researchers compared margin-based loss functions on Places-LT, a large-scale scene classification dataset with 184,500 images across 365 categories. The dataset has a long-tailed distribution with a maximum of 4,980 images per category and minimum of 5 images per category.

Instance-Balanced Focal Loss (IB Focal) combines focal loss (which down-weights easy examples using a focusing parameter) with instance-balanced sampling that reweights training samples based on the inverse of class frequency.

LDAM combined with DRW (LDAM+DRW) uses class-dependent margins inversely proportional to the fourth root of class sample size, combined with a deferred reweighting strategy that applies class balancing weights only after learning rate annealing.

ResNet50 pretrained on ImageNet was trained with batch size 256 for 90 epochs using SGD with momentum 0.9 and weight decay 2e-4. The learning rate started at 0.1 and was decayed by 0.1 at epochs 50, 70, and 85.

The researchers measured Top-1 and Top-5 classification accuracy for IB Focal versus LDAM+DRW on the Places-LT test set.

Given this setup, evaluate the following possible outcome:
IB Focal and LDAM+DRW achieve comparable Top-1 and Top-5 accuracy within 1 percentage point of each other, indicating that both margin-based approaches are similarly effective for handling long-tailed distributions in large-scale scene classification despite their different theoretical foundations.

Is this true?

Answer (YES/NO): NO